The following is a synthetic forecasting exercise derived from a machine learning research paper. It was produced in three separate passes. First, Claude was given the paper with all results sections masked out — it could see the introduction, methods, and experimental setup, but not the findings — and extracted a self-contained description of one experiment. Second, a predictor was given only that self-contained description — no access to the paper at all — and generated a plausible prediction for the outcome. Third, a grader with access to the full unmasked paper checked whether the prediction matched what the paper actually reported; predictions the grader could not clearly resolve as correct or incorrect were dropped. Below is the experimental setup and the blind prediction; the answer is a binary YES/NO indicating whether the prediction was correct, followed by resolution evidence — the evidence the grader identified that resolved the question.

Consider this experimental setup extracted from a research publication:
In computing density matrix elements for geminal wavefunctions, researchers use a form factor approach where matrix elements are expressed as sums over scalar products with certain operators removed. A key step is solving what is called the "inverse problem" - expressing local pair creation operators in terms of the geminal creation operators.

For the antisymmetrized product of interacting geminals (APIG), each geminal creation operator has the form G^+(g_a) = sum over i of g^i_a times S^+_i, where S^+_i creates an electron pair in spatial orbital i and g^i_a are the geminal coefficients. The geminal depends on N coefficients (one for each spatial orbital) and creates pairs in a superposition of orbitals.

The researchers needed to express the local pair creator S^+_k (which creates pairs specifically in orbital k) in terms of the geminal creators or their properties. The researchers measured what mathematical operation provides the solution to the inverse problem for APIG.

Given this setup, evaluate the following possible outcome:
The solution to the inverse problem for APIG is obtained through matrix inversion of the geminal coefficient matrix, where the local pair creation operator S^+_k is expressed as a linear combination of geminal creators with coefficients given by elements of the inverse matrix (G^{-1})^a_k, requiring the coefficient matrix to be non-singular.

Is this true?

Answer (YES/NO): NO